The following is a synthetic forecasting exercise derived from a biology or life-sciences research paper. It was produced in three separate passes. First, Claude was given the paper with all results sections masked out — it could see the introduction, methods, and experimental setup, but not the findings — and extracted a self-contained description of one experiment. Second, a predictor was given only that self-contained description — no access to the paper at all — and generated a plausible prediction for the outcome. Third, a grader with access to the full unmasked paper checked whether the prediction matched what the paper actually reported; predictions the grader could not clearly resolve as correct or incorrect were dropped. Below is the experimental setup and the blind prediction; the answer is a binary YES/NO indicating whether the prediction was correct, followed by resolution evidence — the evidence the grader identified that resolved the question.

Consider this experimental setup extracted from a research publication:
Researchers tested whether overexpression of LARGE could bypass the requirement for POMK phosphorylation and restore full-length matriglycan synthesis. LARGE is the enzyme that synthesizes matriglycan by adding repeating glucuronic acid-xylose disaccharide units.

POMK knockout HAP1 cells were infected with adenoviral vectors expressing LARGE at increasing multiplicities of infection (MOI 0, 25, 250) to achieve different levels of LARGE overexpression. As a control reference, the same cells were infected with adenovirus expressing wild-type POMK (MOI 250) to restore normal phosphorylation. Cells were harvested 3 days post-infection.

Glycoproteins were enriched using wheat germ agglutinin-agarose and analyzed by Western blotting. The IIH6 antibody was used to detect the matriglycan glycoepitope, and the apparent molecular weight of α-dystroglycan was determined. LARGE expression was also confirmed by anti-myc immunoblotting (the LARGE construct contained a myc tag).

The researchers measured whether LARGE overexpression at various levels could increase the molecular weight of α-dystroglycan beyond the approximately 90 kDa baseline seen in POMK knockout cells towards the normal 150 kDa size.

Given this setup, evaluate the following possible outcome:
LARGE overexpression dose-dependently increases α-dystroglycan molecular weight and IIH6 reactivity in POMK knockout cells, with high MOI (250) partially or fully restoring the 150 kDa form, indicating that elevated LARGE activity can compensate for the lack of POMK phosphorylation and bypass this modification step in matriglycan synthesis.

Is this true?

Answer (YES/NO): NO